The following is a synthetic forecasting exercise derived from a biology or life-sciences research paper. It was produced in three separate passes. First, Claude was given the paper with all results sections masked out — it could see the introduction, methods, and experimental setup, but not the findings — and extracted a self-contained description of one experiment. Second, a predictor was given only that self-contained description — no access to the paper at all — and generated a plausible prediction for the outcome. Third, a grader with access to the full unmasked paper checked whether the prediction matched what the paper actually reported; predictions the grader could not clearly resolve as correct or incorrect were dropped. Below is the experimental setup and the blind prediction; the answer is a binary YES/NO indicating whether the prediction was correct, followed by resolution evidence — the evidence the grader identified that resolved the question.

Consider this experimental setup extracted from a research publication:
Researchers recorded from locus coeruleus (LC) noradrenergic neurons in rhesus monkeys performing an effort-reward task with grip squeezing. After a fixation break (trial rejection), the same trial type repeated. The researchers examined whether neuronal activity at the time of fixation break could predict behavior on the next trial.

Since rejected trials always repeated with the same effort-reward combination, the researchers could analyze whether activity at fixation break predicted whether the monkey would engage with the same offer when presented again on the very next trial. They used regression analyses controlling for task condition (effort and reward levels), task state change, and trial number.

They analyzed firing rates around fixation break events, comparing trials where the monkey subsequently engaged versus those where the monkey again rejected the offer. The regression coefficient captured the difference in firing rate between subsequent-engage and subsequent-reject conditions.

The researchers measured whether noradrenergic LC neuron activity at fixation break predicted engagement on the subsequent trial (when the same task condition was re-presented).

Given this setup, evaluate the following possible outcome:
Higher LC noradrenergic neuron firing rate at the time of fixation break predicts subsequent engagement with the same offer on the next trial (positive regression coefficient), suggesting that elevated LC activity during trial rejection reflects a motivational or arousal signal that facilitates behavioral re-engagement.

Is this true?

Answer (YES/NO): YES